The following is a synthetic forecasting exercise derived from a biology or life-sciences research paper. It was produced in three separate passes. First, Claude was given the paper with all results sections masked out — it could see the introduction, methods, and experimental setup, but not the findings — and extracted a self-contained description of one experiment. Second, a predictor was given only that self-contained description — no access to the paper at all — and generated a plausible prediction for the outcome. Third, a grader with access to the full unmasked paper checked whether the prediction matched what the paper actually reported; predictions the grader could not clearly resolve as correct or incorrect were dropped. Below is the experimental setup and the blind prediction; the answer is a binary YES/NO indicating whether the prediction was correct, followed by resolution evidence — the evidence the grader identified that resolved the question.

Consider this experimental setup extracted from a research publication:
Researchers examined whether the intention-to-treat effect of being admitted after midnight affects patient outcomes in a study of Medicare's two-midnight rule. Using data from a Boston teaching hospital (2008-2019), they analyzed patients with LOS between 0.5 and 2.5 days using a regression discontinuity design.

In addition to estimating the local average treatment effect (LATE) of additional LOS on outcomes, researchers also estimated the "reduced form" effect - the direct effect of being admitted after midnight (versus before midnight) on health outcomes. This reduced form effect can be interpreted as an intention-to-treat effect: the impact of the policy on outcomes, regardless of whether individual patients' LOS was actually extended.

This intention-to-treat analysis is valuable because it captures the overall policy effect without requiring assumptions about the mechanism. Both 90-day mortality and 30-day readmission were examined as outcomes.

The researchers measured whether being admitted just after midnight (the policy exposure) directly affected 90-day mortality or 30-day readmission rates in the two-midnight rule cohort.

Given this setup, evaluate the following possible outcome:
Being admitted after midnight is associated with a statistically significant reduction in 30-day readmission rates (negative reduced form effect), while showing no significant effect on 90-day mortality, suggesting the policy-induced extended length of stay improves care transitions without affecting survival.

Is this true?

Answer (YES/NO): NO